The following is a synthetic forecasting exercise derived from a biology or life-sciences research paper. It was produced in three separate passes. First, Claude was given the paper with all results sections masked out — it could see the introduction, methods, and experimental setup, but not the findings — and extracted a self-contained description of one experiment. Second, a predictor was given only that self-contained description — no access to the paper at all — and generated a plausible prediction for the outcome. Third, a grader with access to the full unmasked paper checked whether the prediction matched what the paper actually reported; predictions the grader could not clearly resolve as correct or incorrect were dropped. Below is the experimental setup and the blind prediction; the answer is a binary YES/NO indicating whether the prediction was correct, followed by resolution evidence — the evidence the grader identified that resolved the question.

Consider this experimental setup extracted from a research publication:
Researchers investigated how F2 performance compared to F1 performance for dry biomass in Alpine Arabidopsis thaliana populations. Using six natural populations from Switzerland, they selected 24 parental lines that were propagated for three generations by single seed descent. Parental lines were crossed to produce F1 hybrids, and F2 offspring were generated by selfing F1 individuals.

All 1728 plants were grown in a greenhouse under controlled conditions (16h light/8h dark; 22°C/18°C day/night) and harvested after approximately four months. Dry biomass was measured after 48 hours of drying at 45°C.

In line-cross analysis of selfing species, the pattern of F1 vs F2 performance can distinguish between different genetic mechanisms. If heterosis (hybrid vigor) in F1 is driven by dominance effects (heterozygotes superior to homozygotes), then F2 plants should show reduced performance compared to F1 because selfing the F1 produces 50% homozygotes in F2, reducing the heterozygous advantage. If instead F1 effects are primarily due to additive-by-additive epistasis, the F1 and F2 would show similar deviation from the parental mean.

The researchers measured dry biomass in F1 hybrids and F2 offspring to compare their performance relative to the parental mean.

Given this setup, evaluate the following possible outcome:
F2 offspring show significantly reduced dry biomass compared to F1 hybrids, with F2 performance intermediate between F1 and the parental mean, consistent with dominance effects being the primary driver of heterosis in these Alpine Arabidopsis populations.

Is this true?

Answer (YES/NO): NO